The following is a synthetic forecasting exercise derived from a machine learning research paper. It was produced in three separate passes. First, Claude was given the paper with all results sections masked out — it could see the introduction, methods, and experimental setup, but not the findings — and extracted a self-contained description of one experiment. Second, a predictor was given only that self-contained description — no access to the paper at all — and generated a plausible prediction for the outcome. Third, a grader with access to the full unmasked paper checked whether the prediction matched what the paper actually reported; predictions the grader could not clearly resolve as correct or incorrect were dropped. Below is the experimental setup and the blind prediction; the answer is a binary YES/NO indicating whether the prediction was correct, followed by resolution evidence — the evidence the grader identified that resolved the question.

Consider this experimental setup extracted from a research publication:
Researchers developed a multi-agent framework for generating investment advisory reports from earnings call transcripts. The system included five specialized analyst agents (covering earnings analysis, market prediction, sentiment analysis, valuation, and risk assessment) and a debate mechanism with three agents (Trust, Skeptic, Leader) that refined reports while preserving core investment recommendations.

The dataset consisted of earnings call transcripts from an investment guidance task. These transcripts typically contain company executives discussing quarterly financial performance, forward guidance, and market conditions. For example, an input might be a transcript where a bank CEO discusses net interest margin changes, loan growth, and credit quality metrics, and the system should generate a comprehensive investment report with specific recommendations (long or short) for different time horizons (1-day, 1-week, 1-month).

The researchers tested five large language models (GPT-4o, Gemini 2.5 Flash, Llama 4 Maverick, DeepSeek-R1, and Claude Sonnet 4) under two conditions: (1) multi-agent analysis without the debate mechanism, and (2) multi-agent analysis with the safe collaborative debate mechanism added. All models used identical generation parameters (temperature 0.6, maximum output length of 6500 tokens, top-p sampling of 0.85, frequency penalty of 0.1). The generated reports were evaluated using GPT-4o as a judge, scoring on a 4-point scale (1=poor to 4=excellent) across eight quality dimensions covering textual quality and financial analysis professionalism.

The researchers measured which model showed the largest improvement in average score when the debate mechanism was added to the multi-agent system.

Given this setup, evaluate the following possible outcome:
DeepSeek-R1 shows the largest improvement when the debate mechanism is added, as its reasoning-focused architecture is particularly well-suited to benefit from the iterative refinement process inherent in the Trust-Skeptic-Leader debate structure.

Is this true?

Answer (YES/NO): YES